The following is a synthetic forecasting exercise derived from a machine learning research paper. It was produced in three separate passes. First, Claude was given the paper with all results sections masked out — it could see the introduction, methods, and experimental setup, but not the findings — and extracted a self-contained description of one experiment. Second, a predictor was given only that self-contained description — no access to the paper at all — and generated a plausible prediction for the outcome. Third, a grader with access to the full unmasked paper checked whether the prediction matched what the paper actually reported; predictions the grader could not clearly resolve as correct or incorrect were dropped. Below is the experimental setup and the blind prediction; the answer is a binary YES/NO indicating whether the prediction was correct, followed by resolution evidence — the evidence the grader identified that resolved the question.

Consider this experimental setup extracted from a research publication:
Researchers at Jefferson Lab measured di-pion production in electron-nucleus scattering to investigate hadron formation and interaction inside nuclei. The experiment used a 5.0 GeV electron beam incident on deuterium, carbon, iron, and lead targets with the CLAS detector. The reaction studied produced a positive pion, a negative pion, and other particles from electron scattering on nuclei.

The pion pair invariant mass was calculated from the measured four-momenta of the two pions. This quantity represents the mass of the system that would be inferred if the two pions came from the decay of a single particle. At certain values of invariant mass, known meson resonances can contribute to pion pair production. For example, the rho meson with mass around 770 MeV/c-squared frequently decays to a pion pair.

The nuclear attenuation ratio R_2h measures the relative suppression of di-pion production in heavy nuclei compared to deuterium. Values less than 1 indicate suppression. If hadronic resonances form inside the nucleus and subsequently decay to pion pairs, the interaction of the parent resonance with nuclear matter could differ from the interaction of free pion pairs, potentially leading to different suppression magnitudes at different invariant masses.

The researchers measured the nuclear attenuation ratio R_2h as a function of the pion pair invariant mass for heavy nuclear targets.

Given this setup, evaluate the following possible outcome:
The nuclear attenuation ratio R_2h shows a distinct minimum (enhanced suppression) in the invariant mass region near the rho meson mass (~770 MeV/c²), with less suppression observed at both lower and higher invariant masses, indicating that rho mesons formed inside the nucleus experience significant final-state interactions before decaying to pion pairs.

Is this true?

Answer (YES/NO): NO